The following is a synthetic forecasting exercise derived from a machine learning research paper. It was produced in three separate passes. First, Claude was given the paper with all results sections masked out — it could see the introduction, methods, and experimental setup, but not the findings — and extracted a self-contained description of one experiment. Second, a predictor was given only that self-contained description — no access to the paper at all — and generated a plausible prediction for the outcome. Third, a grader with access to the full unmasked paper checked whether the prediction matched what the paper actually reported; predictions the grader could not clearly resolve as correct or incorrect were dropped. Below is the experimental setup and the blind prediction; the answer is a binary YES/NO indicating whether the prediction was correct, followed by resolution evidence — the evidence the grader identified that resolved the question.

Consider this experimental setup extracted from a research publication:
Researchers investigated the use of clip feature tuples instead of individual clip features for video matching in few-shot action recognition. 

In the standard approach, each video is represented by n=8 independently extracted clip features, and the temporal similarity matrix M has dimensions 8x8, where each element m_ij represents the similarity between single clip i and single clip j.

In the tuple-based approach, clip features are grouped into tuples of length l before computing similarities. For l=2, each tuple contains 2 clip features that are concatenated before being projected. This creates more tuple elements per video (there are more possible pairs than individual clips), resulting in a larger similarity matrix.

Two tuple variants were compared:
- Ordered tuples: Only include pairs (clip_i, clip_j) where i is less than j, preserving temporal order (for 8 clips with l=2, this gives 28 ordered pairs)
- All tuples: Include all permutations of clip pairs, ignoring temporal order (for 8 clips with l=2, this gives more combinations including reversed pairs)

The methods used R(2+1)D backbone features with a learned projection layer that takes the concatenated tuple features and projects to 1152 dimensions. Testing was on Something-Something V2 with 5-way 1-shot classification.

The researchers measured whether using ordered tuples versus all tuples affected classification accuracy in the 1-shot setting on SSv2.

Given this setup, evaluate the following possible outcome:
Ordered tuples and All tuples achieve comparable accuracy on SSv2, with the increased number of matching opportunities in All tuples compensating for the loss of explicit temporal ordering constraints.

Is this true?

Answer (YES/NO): NO